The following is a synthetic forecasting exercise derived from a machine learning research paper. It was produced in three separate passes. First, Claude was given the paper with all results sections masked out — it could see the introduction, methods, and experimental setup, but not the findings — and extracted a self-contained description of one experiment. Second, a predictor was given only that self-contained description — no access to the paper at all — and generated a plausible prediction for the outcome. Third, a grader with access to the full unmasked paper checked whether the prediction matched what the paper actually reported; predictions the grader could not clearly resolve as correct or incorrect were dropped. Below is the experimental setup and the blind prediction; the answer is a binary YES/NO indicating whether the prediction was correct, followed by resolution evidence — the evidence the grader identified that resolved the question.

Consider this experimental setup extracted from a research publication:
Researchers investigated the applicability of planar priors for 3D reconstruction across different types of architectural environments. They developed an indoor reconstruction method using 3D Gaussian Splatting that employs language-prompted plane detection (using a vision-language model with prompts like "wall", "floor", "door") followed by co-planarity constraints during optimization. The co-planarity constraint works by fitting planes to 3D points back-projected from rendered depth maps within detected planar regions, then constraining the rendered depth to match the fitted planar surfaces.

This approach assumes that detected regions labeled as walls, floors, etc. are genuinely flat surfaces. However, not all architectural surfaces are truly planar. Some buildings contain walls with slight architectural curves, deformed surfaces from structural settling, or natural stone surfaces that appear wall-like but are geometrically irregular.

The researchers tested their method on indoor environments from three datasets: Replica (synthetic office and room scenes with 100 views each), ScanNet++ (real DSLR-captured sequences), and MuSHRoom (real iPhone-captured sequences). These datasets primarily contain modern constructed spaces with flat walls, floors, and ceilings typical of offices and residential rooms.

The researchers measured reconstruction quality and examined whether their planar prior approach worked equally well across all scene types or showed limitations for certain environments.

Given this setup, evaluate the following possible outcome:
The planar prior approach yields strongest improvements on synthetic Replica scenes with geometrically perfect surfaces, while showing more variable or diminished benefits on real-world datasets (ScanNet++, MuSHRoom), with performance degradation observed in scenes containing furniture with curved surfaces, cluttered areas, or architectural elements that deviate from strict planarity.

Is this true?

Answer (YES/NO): NO